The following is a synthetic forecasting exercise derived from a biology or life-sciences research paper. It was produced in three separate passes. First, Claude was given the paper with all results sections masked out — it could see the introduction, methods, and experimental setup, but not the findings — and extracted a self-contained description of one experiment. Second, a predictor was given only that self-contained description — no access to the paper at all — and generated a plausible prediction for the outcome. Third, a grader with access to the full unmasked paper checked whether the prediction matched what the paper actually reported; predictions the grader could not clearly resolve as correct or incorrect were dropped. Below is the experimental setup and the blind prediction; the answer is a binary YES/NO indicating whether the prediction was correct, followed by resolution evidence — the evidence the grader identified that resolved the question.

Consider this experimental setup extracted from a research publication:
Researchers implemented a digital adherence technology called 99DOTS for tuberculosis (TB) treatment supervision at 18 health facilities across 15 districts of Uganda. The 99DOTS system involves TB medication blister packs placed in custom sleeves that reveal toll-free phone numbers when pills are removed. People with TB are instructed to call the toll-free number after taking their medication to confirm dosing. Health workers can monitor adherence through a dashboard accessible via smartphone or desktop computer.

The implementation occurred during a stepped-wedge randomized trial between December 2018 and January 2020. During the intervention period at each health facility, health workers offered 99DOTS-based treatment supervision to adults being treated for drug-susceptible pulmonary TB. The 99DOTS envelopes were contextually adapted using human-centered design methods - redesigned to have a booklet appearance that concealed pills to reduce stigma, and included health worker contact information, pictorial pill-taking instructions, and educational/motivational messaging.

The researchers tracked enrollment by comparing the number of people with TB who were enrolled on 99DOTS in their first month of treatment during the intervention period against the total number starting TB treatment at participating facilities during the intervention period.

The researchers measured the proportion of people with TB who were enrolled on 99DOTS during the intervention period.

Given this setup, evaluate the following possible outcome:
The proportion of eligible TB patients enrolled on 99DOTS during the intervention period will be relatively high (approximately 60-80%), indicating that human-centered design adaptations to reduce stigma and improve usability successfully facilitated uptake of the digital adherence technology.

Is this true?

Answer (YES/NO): NO